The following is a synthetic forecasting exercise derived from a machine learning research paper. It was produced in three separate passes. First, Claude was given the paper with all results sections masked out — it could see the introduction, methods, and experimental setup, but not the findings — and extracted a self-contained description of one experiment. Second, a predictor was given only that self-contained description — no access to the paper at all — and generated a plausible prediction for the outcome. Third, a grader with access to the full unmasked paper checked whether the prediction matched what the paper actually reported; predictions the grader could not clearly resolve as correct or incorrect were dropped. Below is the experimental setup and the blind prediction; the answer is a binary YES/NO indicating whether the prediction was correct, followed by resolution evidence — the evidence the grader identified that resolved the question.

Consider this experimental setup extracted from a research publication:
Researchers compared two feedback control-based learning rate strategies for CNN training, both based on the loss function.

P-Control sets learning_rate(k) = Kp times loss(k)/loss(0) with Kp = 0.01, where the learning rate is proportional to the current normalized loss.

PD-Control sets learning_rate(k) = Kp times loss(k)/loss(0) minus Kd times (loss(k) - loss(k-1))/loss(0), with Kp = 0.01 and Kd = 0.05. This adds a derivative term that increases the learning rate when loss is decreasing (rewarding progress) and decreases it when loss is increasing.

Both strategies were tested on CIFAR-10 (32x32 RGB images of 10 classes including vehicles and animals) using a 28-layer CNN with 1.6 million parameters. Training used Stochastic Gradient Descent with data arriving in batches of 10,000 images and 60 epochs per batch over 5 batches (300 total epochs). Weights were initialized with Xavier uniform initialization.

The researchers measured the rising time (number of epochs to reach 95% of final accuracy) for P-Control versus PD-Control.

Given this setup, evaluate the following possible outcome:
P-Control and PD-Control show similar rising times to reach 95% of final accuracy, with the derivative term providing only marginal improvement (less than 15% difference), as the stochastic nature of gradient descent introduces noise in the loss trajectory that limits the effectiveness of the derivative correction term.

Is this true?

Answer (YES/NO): YES